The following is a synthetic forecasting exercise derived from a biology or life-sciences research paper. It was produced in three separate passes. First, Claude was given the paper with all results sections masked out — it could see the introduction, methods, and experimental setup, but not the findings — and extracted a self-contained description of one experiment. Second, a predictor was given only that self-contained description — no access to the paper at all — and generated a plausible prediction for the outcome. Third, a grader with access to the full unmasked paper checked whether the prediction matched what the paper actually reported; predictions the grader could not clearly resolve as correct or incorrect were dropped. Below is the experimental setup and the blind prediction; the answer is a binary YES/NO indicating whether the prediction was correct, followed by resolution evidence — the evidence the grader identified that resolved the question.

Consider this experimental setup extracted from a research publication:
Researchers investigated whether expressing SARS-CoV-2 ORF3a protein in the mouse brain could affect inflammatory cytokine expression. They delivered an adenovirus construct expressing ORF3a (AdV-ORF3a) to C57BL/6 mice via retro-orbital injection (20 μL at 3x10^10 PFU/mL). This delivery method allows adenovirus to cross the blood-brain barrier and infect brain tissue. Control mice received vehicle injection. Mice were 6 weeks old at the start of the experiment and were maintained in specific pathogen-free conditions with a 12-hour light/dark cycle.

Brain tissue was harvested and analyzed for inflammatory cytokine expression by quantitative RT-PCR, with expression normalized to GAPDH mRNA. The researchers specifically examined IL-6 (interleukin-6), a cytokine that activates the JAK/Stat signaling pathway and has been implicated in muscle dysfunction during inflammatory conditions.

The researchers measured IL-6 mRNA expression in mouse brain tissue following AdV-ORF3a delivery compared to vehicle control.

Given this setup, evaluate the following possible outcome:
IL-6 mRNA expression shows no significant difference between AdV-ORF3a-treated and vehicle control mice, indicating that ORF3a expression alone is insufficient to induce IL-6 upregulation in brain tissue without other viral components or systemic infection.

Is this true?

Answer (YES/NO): NO